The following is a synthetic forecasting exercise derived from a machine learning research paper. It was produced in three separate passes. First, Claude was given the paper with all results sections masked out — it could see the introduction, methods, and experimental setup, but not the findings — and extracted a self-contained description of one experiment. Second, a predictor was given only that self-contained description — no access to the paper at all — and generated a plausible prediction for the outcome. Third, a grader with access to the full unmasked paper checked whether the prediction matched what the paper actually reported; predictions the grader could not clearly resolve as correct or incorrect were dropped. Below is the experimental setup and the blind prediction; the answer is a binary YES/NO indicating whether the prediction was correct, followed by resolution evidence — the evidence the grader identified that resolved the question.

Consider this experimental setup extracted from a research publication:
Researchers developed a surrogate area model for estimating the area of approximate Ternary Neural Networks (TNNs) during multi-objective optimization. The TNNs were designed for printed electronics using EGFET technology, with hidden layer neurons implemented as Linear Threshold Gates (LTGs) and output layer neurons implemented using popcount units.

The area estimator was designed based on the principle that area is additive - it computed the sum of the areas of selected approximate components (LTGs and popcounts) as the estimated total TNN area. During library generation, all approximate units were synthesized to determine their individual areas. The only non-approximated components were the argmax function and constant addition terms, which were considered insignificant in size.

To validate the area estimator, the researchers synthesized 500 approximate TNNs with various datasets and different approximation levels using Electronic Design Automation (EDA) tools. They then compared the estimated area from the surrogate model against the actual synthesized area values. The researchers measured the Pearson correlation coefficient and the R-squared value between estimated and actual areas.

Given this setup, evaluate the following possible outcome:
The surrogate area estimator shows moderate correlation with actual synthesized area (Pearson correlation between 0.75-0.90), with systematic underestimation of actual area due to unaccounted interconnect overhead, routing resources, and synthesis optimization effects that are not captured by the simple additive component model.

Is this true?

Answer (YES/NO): NO